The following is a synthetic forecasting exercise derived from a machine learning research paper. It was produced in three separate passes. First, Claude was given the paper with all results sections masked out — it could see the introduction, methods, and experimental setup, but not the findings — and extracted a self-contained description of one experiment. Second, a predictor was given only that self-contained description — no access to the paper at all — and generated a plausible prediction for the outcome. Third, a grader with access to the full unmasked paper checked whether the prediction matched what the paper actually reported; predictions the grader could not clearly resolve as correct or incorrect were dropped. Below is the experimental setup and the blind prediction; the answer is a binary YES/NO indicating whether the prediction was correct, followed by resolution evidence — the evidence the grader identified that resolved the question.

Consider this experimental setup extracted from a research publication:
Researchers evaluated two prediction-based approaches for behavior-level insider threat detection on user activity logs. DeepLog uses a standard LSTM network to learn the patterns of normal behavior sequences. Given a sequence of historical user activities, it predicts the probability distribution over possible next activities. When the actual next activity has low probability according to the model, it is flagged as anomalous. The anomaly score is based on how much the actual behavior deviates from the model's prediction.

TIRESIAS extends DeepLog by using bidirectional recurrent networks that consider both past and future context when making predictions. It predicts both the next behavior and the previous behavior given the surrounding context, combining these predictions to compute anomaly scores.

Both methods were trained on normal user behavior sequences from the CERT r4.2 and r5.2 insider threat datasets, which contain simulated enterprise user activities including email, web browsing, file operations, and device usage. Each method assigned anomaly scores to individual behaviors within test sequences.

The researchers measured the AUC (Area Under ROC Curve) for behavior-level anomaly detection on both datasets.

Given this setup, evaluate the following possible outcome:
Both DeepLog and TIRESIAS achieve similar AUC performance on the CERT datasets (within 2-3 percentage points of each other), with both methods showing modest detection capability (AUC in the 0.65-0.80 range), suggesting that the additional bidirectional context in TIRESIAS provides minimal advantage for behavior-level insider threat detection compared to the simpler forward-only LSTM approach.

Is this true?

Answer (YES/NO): NO